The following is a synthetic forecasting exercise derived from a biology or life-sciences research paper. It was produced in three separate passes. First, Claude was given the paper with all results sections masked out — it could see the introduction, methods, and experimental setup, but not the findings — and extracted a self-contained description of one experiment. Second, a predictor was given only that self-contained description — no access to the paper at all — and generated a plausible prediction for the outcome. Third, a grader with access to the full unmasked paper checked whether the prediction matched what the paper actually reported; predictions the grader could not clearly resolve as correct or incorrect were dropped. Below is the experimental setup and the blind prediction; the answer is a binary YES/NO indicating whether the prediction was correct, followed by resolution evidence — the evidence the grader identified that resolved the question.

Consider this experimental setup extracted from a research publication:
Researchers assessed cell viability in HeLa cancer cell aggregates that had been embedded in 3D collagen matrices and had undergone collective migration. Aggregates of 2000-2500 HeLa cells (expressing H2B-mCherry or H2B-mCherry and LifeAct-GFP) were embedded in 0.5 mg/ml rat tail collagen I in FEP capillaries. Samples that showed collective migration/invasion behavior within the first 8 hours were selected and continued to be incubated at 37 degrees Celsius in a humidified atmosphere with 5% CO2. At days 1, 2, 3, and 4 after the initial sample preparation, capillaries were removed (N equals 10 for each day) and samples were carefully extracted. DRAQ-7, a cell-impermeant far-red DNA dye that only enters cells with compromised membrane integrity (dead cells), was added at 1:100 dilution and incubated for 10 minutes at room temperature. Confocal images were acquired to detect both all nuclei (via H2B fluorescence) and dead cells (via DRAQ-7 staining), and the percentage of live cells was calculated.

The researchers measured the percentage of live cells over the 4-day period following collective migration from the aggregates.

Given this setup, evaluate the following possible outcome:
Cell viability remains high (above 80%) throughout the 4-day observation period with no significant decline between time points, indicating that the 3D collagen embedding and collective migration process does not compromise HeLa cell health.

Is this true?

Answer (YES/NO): NO